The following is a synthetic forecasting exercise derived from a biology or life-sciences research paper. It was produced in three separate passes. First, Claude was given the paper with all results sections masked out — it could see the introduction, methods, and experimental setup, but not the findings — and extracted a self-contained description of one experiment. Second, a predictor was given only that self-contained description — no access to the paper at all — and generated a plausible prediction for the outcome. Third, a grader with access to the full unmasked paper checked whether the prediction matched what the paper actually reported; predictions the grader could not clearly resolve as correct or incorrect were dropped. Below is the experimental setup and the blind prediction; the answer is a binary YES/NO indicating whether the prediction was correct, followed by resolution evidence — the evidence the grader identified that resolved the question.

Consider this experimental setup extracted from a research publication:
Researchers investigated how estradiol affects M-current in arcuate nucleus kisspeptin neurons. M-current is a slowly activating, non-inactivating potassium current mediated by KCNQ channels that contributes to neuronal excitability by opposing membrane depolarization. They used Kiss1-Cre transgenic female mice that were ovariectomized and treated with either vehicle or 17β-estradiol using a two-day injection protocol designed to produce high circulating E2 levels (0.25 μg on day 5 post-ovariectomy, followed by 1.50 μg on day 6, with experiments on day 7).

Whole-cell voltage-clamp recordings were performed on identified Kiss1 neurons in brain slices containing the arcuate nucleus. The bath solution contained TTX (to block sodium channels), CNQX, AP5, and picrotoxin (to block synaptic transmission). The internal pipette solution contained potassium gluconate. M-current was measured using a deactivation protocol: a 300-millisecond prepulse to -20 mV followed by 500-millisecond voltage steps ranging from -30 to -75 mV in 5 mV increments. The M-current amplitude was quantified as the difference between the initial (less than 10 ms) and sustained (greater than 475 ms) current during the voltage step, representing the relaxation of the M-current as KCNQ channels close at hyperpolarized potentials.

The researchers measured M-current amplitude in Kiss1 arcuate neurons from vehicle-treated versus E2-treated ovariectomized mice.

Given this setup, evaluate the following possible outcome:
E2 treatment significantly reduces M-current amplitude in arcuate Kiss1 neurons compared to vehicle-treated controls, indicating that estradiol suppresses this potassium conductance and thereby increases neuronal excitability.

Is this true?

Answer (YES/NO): NO